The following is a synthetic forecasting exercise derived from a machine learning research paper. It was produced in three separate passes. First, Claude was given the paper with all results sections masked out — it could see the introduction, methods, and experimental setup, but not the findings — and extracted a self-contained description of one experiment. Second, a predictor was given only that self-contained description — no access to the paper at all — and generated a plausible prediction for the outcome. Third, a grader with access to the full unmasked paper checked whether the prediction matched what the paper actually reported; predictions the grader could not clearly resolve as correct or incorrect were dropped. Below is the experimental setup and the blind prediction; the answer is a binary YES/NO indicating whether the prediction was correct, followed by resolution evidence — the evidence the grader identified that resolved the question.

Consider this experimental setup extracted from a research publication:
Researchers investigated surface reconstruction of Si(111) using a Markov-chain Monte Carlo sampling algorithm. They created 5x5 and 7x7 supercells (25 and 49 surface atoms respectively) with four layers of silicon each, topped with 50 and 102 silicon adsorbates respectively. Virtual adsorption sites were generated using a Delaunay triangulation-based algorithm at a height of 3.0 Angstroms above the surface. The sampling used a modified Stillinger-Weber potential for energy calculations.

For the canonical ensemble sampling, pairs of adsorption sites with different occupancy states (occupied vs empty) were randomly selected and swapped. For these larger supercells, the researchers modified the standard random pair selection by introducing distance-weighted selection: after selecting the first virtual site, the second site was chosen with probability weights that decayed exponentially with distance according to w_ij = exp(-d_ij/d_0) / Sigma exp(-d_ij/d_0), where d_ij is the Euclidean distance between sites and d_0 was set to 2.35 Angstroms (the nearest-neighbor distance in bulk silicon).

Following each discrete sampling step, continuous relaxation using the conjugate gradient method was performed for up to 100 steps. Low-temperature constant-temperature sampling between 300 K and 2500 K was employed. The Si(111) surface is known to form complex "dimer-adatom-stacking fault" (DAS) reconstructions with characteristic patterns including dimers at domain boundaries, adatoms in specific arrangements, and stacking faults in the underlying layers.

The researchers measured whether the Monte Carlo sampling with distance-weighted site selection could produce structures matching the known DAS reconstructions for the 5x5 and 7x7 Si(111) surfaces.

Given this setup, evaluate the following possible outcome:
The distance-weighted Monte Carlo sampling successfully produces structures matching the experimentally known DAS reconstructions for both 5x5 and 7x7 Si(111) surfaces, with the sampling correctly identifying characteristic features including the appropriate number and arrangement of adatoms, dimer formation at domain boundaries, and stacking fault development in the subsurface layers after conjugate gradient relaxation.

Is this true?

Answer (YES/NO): NO